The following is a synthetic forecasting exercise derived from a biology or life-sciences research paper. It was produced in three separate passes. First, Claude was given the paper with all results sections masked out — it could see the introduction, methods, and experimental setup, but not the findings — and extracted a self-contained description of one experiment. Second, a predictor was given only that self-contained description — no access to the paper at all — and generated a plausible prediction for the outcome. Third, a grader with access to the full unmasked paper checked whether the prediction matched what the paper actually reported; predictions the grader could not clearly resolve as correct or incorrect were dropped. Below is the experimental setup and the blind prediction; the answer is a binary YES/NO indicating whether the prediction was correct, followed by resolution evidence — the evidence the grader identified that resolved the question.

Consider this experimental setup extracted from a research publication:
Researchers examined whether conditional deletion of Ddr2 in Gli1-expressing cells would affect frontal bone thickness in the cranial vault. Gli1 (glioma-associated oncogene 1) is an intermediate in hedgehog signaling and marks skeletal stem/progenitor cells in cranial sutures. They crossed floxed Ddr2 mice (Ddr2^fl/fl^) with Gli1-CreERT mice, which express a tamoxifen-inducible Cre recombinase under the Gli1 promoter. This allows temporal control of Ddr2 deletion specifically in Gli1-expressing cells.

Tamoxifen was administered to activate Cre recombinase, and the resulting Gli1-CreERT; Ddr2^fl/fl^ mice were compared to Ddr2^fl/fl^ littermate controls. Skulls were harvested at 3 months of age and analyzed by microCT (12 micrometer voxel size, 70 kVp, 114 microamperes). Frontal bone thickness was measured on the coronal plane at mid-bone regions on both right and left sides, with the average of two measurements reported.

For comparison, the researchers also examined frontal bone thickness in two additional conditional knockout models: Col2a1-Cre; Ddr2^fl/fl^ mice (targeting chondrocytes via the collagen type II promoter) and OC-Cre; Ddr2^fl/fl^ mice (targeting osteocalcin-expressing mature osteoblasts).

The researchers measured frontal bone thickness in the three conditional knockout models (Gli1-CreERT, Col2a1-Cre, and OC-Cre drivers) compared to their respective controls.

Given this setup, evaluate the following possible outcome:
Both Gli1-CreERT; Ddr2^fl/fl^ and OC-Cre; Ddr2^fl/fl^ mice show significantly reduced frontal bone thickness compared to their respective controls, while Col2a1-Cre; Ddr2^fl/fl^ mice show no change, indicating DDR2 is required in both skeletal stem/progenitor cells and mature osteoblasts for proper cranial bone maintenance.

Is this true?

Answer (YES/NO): NO